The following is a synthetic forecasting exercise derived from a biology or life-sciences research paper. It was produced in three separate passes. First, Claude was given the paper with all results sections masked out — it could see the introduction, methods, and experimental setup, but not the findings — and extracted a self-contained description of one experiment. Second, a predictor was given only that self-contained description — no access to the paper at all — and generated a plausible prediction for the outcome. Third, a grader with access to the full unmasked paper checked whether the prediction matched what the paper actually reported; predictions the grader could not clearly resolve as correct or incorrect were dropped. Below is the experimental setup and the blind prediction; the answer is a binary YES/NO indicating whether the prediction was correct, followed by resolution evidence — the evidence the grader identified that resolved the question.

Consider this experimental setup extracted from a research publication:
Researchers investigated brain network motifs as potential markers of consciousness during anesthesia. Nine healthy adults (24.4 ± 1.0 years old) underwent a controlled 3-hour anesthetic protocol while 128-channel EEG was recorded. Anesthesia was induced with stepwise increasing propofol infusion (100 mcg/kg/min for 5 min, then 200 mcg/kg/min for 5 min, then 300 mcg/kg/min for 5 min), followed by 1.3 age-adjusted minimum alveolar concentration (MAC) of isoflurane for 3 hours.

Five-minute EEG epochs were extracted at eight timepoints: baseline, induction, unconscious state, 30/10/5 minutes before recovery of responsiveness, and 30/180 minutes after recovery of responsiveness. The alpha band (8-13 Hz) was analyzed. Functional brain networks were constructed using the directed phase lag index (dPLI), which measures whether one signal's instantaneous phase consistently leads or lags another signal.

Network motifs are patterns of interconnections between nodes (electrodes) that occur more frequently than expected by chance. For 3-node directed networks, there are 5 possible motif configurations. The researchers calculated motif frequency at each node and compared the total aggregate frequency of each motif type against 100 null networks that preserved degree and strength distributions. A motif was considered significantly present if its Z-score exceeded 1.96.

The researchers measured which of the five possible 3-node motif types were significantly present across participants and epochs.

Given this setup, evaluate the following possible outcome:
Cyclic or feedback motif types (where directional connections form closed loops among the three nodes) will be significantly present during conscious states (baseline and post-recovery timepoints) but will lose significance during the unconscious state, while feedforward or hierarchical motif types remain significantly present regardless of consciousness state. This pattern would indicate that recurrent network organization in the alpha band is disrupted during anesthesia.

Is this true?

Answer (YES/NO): NO